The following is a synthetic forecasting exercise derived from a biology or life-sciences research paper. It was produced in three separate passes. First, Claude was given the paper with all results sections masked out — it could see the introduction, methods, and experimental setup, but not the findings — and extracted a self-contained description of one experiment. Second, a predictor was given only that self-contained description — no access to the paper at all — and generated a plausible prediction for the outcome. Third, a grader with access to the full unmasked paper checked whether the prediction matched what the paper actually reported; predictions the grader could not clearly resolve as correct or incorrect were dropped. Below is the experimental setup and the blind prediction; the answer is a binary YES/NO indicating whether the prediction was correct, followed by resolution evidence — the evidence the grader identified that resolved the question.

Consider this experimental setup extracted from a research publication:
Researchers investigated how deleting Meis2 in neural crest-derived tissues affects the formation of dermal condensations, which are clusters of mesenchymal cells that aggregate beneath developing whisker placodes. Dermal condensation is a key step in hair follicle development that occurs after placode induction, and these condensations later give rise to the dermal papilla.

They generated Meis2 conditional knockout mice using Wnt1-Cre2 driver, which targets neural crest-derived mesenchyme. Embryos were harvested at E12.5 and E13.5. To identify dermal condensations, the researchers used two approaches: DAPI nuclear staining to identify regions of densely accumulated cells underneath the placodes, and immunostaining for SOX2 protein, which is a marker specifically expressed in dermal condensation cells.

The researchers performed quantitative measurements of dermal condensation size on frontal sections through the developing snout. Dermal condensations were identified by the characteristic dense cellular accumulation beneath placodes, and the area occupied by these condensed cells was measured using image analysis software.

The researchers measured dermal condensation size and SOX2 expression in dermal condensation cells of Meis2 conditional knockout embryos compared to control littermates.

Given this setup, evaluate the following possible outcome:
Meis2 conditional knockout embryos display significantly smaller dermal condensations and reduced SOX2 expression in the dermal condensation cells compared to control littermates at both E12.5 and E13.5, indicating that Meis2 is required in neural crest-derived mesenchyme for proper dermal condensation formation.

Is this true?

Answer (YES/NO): NO